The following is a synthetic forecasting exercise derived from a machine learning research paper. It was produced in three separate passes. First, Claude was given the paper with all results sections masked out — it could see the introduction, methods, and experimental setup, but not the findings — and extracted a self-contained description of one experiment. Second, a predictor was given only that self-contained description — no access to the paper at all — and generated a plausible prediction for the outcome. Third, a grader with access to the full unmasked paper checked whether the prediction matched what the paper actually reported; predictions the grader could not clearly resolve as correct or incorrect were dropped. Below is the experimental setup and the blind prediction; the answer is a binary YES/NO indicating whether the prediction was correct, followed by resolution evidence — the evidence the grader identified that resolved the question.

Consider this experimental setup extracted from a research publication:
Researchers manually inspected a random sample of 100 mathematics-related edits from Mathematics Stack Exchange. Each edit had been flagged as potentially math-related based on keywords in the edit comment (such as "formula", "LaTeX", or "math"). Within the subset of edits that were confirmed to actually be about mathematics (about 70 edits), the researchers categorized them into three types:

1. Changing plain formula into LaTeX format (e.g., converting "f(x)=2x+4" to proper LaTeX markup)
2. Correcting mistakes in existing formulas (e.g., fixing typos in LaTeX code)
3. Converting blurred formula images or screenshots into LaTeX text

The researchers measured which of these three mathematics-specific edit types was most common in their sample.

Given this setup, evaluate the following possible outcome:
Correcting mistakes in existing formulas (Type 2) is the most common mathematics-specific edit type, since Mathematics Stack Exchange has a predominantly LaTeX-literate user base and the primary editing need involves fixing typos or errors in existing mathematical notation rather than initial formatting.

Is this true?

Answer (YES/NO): YES